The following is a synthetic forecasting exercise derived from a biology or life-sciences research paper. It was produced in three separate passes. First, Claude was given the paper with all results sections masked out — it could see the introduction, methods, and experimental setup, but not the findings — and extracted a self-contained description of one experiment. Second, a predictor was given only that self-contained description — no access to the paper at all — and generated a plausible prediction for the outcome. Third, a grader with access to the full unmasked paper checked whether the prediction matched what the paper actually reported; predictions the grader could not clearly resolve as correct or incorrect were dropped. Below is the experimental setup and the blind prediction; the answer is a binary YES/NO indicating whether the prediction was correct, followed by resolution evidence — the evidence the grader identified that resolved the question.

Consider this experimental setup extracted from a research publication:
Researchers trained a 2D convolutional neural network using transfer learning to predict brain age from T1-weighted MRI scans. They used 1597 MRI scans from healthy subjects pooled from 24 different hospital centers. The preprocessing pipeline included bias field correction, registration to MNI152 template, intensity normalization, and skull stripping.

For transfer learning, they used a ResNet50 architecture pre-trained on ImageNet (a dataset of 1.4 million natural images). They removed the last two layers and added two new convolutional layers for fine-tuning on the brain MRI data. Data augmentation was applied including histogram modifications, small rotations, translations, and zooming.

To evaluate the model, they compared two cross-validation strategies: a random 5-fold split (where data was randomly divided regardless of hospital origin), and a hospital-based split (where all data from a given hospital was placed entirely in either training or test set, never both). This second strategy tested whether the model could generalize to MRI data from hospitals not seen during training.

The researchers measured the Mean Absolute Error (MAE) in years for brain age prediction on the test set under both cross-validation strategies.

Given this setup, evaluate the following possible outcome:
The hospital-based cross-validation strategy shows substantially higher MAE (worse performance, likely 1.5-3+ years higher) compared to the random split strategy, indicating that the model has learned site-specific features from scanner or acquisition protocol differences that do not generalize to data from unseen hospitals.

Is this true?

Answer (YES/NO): YES